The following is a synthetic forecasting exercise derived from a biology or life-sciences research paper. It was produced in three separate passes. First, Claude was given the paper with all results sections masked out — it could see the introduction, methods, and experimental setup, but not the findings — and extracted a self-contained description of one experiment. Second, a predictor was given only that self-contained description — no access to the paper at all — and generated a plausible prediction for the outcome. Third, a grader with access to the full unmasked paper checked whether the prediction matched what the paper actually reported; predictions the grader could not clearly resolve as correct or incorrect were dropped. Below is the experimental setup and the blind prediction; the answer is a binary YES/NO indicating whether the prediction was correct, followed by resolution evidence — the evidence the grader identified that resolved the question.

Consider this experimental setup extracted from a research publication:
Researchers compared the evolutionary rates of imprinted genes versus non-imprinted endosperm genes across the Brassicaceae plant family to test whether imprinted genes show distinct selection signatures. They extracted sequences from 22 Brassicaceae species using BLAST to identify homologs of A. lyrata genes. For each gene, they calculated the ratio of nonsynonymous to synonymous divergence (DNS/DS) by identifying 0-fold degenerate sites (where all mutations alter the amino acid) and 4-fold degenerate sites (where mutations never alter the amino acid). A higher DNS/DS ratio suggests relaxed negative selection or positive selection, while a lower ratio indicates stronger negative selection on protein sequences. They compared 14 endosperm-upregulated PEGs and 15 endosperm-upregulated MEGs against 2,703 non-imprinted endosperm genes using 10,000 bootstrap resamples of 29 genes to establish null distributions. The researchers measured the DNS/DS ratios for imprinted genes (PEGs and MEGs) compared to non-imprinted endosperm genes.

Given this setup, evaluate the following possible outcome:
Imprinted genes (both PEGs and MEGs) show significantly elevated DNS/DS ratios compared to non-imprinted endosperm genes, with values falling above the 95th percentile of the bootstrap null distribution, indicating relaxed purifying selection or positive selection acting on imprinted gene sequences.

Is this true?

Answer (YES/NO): NO